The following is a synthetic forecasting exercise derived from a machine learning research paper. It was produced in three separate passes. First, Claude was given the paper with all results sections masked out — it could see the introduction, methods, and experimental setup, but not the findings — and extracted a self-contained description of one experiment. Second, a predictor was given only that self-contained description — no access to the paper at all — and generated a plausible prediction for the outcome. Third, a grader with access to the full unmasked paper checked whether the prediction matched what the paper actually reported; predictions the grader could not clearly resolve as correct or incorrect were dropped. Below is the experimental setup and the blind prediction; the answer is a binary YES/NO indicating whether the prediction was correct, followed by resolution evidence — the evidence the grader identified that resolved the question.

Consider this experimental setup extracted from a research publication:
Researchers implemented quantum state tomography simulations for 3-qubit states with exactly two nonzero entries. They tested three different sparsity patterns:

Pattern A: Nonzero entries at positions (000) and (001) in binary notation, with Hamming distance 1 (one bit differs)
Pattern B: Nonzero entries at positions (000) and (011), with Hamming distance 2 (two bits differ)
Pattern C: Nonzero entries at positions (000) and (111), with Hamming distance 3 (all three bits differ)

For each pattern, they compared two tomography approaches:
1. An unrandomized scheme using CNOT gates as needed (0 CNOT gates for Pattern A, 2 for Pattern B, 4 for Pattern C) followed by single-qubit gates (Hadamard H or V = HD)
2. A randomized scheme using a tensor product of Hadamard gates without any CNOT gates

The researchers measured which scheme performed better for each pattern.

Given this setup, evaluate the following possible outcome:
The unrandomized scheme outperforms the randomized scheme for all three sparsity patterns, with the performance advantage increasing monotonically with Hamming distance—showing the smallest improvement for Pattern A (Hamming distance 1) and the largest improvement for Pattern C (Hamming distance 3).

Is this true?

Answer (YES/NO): NO